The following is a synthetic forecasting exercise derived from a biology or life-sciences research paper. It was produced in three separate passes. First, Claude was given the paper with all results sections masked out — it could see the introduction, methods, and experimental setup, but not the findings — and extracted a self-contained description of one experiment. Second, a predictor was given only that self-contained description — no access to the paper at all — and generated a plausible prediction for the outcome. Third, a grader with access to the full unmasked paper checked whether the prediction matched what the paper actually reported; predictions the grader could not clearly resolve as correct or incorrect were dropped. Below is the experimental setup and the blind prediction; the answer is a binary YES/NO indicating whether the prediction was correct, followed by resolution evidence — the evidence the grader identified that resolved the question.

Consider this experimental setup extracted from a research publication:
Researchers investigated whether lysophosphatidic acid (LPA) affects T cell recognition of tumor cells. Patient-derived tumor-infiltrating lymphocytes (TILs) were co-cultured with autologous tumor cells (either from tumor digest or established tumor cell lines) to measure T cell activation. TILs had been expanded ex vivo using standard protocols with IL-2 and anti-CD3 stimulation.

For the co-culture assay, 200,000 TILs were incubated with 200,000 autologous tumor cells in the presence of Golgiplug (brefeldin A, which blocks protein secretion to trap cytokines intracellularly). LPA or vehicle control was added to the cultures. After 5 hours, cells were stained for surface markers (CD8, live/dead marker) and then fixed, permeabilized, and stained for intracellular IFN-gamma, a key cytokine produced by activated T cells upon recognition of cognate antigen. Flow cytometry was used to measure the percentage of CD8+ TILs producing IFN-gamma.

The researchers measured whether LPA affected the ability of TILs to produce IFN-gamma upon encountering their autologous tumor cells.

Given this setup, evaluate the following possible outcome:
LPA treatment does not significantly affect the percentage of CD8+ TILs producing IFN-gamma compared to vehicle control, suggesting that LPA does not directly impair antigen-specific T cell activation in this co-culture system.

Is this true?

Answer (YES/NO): YES